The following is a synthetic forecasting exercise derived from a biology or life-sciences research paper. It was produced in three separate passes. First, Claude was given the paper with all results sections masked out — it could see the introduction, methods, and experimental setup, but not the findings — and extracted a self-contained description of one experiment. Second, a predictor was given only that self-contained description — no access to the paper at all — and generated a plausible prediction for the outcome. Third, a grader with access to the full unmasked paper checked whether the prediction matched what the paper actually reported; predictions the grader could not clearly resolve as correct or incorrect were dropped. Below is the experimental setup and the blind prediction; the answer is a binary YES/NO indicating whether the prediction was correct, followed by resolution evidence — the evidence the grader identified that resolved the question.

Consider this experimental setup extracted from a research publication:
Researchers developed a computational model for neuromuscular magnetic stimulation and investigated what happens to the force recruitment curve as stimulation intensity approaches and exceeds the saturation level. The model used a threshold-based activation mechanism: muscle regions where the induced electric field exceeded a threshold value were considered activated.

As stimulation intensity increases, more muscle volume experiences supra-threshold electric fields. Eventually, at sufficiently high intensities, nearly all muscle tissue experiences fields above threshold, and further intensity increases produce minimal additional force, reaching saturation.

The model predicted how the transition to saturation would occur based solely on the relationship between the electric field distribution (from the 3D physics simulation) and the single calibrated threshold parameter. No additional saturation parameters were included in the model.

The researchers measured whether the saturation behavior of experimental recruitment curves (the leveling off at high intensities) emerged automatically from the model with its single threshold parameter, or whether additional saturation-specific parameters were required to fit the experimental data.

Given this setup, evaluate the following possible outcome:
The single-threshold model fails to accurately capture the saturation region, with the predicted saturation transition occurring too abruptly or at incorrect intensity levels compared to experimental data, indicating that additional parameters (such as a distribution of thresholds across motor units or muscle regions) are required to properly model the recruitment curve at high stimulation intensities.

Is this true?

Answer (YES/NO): NO